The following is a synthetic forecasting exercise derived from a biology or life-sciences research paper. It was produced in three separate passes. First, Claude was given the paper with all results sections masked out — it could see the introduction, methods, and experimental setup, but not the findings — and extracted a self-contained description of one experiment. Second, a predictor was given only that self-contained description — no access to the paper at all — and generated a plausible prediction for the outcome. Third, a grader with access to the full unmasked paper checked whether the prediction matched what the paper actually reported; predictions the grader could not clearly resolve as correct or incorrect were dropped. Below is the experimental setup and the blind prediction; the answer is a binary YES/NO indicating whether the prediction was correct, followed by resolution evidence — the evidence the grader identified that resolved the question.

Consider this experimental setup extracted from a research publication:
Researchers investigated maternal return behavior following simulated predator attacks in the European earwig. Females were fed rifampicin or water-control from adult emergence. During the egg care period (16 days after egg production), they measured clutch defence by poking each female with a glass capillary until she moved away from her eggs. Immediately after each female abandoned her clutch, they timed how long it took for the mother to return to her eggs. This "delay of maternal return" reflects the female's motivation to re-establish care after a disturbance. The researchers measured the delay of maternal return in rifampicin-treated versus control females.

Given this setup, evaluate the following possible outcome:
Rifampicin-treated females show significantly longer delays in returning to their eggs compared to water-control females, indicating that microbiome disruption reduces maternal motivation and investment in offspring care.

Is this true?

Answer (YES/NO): NO